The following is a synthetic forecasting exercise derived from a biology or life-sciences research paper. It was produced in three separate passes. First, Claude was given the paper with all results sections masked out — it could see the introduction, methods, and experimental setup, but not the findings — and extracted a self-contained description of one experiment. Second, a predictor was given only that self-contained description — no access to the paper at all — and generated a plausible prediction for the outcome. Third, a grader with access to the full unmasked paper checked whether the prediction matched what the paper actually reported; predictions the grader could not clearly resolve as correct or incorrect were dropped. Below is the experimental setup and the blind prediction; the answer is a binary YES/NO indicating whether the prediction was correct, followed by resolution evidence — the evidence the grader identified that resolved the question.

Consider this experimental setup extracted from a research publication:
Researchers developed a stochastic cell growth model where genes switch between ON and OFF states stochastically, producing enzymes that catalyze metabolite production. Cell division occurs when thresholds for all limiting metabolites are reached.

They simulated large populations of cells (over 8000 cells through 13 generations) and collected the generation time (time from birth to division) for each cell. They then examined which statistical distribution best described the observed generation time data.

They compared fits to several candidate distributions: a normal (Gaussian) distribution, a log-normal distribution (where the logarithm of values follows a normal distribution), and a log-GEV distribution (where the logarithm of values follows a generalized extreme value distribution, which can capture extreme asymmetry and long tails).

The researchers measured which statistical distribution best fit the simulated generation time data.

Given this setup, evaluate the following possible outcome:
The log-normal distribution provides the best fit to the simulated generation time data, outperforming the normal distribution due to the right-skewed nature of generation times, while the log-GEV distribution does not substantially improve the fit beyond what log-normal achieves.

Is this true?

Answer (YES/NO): NO